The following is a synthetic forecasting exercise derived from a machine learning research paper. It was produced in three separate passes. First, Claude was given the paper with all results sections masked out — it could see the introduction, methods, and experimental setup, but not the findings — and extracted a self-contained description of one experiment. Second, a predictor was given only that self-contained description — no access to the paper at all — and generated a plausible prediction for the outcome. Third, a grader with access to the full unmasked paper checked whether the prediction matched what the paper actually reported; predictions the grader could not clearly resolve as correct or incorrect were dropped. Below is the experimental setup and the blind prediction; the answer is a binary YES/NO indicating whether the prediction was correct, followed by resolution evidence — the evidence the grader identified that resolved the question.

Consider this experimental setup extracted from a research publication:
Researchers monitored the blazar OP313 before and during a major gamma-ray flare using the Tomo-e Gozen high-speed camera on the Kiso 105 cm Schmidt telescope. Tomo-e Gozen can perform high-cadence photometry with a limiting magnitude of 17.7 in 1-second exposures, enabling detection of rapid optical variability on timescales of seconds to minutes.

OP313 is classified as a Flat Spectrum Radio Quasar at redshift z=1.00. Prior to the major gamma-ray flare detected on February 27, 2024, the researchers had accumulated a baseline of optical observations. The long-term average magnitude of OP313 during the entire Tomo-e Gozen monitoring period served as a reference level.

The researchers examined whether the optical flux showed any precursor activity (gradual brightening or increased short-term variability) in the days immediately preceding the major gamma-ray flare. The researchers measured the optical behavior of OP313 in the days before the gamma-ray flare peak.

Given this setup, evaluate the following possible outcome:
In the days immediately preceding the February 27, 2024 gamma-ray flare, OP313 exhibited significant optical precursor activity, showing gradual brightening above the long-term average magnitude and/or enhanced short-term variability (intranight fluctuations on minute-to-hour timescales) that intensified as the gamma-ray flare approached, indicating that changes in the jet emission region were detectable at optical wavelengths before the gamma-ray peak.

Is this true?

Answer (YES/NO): NO